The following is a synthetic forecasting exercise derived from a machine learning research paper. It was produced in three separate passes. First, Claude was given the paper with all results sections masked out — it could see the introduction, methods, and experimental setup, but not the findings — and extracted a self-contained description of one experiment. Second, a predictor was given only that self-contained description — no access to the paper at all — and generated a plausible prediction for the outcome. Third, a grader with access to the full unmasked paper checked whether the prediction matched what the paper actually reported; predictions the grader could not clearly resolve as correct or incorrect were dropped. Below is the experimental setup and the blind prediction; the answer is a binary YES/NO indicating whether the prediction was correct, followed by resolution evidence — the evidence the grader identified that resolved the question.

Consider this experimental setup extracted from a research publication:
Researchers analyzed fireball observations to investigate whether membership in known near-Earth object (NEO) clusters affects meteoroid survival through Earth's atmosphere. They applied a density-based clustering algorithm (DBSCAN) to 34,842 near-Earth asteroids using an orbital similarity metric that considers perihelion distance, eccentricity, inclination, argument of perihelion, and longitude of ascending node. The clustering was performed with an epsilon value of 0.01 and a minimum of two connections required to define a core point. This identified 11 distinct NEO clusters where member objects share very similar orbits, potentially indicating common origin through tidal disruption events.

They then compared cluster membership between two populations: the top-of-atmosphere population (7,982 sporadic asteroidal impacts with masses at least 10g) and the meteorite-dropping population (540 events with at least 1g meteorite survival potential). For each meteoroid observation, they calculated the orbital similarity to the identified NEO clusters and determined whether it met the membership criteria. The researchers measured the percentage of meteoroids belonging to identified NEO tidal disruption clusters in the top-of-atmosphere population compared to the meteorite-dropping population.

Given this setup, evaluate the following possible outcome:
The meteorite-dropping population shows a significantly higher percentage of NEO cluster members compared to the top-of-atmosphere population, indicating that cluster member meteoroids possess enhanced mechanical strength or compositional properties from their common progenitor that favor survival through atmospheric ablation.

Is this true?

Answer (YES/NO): NO